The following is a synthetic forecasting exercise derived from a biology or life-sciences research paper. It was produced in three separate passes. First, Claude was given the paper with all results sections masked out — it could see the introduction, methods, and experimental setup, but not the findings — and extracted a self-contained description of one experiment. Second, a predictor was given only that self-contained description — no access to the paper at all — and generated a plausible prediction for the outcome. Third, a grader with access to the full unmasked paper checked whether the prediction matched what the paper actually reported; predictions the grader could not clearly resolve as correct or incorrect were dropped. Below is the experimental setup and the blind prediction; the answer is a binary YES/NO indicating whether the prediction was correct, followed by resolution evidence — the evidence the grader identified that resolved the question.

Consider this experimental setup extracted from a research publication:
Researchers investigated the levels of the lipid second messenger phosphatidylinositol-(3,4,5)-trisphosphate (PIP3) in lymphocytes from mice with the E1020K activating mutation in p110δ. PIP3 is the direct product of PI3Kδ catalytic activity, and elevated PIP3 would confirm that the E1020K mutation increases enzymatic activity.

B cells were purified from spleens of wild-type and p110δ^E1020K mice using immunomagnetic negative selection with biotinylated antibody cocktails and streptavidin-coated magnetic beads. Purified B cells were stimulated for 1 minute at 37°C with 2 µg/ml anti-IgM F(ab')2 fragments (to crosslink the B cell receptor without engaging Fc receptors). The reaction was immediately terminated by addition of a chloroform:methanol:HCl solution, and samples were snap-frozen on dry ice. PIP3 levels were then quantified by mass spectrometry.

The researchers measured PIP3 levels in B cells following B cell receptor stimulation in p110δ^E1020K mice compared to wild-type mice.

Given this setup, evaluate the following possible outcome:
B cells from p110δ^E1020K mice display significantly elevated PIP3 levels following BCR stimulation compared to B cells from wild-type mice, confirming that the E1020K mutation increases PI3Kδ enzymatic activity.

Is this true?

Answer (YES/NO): YES